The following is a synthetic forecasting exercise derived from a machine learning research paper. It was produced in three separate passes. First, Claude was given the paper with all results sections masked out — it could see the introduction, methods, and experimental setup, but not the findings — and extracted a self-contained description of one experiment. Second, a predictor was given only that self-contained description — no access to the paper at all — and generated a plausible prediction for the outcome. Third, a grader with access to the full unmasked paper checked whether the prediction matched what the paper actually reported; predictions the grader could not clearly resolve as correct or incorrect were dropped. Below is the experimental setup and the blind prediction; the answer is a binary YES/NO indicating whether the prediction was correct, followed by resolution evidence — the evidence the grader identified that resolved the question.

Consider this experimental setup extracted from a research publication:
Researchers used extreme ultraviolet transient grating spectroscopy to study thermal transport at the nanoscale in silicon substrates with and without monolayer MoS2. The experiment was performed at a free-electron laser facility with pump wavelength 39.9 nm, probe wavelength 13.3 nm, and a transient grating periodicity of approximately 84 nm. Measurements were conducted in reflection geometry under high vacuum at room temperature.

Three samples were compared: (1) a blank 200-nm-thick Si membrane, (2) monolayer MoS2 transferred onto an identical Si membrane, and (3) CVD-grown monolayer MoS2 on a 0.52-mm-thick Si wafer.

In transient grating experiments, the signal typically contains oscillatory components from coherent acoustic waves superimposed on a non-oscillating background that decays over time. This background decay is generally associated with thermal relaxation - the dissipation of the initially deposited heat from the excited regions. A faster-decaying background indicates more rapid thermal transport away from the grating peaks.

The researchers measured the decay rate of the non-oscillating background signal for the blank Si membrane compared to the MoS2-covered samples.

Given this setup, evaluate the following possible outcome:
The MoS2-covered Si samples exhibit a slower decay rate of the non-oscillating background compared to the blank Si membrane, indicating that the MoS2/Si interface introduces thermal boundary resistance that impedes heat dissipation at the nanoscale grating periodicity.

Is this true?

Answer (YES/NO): YES